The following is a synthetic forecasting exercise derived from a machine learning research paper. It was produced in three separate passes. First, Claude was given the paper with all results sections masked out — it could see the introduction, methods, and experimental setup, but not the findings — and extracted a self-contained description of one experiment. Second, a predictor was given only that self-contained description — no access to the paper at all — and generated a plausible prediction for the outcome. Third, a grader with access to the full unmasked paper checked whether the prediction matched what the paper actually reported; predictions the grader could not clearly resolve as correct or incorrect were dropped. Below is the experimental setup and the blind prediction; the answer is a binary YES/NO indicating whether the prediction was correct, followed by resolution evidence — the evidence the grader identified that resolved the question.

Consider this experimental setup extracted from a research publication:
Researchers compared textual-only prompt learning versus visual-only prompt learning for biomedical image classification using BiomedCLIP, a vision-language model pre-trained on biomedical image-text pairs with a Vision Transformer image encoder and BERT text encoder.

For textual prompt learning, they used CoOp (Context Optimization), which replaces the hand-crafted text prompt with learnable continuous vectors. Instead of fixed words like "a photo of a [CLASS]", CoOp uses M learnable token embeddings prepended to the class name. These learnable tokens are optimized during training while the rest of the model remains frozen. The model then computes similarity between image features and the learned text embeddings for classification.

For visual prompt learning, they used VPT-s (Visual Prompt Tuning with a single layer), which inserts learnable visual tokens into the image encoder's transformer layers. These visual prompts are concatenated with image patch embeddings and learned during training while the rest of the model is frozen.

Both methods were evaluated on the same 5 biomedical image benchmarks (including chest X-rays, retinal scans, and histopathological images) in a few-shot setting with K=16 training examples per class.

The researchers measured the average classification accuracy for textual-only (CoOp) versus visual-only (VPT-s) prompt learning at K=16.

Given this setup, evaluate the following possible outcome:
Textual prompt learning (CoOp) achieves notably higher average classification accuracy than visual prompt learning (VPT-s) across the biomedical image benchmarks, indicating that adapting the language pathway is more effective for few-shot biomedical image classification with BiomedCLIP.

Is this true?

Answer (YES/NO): YES